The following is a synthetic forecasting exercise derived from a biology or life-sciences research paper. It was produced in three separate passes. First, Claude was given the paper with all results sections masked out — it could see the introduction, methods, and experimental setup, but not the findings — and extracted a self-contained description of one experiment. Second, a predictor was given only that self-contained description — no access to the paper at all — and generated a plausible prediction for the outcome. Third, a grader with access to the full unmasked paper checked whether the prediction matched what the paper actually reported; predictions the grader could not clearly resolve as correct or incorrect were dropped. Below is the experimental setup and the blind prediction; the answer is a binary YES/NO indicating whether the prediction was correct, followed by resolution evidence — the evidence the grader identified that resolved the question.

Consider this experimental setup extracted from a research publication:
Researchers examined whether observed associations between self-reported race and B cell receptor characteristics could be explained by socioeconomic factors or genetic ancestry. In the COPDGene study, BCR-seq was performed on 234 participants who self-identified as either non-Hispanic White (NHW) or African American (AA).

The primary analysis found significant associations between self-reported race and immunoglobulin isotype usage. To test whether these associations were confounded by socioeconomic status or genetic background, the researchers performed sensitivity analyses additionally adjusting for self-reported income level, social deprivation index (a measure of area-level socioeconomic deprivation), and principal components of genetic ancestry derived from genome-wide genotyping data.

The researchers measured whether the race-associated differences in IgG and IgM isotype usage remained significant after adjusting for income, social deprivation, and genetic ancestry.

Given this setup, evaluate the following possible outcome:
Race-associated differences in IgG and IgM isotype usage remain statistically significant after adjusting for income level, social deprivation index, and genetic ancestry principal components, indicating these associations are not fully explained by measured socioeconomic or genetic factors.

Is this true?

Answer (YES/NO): NO